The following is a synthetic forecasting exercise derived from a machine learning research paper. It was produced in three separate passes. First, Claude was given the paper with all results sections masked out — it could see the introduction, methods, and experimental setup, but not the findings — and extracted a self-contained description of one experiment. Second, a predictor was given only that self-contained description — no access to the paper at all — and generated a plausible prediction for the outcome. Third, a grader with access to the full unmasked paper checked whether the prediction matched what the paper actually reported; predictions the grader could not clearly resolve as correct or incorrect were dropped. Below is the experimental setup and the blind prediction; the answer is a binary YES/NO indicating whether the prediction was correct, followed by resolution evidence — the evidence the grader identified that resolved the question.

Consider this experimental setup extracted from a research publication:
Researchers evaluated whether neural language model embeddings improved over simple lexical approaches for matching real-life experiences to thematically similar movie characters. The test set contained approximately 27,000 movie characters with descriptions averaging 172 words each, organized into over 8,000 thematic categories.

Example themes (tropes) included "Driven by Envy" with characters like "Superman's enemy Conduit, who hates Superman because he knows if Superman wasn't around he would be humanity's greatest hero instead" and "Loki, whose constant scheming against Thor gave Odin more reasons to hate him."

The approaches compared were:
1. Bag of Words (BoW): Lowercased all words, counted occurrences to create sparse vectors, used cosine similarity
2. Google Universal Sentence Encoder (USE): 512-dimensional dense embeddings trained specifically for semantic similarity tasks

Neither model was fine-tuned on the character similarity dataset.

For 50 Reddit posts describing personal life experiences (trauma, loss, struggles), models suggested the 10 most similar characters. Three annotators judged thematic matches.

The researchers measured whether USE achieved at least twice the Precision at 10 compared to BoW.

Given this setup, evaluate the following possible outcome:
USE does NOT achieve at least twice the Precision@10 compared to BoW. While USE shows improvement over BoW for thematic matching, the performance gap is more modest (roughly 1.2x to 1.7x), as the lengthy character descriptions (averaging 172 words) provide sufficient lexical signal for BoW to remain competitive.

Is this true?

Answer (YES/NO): NO